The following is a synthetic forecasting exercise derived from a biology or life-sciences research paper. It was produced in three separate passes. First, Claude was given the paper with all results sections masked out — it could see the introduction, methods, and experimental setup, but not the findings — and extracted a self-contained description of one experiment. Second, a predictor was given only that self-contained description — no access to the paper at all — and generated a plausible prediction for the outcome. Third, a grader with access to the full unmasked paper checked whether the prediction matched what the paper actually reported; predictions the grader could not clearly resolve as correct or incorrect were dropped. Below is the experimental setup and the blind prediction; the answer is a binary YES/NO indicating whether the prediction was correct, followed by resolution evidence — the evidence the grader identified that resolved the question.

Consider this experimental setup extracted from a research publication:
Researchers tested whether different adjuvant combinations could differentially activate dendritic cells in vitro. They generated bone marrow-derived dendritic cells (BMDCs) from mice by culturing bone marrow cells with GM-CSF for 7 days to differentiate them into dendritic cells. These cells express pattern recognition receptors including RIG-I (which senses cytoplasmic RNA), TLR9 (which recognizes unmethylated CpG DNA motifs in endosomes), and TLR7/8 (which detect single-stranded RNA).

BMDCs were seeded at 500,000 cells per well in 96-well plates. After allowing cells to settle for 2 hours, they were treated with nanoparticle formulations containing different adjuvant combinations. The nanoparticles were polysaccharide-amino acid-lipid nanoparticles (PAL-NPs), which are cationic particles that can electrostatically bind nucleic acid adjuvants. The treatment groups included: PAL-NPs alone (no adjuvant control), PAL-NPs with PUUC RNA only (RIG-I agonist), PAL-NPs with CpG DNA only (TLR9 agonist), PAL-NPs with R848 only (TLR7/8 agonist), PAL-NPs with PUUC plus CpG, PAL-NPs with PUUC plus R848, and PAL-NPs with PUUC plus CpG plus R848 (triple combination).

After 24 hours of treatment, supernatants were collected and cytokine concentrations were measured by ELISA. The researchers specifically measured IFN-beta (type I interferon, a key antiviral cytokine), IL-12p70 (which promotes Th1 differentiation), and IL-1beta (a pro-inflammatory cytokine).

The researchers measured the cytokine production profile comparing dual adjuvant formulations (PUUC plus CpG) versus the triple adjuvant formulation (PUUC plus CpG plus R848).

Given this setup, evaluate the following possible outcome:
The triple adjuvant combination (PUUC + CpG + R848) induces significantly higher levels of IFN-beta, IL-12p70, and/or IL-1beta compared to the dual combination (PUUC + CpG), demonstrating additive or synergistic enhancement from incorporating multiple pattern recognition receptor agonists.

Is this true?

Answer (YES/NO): NO